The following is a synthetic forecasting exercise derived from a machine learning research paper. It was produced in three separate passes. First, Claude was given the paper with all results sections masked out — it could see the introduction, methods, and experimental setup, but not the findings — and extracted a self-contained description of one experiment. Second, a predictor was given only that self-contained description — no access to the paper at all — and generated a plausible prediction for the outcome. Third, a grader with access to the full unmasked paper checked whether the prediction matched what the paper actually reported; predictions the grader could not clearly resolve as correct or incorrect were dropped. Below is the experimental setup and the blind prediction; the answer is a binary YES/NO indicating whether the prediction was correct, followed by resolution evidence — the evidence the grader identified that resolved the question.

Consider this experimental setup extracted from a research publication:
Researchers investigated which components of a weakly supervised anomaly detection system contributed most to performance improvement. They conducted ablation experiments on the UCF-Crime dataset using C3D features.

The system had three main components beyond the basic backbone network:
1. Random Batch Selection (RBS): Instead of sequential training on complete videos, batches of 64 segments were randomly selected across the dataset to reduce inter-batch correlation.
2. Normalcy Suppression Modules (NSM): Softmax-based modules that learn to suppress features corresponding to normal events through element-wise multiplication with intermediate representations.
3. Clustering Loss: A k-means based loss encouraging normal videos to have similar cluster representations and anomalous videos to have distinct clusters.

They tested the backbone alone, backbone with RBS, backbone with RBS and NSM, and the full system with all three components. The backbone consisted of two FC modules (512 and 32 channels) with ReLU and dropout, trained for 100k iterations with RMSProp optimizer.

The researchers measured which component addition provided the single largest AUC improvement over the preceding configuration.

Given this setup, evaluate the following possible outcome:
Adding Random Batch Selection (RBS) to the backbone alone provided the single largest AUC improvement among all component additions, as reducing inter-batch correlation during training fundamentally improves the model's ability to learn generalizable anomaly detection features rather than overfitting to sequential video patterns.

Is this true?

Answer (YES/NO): YES